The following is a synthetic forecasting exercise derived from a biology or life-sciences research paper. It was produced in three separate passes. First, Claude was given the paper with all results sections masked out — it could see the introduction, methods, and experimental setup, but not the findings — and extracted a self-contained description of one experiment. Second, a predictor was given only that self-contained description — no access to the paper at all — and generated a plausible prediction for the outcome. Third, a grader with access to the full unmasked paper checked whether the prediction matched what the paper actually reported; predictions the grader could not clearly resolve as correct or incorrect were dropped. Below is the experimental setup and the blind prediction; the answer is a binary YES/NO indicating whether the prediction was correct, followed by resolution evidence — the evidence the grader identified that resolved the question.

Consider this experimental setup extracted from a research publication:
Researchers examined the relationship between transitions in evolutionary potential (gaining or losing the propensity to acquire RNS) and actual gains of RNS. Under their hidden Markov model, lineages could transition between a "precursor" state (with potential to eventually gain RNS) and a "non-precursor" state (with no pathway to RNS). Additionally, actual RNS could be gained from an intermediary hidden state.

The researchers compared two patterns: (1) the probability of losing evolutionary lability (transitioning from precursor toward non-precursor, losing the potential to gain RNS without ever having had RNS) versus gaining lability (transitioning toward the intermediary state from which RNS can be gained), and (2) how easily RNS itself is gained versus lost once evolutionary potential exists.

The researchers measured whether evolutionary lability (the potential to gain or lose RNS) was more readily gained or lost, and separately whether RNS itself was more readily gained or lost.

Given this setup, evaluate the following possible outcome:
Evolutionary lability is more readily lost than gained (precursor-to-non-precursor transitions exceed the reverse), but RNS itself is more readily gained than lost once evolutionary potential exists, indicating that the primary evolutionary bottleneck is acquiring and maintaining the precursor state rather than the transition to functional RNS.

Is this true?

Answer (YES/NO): YES